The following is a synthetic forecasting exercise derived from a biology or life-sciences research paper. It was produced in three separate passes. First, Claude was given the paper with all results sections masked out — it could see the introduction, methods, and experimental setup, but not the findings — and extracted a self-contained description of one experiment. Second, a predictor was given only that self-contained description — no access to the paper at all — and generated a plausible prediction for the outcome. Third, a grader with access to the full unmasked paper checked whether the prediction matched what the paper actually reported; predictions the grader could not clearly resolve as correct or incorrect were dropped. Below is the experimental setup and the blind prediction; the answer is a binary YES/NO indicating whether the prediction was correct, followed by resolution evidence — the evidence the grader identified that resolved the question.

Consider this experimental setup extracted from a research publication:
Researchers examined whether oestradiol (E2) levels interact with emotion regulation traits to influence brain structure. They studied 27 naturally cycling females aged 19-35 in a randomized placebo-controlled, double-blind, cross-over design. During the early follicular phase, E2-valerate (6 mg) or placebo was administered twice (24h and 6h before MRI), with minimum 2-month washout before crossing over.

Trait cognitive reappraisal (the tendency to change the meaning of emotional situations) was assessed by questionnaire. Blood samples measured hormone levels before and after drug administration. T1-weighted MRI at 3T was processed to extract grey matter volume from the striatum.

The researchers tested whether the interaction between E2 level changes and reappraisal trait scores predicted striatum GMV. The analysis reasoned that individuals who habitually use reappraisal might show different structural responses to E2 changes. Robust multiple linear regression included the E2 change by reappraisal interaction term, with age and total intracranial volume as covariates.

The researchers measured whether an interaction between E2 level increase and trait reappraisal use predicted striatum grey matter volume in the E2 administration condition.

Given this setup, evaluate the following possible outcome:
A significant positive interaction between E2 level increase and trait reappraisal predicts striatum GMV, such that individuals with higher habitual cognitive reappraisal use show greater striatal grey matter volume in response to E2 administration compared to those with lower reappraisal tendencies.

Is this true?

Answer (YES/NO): NO